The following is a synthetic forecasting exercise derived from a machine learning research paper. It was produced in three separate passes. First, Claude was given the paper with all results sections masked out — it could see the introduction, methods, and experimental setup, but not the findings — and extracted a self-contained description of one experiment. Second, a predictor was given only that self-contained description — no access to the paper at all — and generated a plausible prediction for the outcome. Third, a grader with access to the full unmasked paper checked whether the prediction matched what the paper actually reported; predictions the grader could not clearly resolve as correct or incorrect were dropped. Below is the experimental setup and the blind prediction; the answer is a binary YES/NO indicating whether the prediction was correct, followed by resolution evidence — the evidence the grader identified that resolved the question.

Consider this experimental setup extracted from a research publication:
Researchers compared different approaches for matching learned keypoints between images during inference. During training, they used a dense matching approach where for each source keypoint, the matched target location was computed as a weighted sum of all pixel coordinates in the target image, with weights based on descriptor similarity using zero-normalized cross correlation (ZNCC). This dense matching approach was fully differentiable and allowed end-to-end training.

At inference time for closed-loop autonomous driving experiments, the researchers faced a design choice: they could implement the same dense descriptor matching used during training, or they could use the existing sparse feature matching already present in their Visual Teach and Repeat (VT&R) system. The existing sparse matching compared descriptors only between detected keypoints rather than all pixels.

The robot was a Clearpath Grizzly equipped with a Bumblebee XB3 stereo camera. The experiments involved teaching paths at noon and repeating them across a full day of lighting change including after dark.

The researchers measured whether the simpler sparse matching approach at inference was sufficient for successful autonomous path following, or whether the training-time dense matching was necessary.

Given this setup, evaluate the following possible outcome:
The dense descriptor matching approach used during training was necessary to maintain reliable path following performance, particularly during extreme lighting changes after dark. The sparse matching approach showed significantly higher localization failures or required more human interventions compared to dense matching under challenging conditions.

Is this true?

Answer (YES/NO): NO